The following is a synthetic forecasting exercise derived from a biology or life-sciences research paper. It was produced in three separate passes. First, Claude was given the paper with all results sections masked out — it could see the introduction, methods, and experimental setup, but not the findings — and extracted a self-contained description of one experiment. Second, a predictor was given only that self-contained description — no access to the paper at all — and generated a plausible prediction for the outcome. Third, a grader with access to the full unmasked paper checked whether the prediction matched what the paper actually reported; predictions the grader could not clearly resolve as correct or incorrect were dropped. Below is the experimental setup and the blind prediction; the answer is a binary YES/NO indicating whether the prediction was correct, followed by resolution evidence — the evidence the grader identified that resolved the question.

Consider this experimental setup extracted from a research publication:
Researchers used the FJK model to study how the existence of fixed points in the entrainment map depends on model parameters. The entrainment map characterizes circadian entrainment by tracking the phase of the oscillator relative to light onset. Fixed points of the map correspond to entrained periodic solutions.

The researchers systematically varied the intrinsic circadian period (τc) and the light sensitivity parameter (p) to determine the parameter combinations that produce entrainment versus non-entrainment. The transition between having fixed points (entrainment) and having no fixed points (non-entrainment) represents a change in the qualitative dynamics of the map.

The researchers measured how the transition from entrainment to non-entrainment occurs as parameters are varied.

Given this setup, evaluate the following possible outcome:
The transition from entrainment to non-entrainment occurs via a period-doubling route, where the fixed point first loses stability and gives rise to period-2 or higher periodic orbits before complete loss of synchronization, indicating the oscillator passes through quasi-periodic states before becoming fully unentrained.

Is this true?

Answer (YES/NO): NO